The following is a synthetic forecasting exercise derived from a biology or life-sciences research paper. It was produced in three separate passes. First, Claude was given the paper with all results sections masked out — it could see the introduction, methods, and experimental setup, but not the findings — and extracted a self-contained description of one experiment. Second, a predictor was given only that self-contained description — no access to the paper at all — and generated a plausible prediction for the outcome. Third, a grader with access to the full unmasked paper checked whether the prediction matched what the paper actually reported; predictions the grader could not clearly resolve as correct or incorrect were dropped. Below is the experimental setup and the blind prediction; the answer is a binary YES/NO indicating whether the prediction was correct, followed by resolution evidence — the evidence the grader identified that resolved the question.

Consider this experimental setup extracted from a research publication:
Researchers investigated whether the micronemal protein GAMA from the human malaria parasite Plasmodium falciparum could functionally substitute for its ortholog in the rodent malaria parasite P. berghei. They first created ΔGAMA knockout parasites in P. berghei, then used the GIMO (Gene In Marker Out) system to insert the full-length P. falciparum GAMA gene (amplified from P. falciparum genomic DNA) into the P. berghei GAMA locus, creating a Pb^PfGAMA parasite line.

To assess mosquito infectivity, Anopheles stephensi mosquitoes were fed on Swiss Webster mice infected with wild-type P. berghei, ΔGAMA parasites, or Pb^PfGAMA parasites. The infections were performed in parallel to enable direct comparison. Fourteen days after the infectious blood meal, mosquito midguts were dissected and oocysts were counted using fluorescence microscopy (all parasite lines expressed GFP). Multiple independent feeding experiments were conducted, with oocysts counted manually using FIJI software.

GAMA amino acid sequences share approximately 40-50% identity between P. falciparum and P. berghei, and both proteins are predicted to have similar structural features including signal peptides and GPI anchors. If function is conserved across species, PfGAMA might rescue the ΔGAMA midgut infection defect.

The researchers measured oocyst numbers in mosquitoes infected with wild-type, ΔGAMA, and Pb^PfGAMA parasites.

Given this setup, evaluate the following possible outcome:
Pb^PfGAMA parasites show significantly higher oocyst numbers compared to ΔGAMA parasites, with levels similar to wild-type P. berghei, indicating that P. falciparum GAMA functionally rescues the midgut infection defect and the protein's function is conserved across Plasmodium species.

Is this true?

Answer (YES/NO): NO